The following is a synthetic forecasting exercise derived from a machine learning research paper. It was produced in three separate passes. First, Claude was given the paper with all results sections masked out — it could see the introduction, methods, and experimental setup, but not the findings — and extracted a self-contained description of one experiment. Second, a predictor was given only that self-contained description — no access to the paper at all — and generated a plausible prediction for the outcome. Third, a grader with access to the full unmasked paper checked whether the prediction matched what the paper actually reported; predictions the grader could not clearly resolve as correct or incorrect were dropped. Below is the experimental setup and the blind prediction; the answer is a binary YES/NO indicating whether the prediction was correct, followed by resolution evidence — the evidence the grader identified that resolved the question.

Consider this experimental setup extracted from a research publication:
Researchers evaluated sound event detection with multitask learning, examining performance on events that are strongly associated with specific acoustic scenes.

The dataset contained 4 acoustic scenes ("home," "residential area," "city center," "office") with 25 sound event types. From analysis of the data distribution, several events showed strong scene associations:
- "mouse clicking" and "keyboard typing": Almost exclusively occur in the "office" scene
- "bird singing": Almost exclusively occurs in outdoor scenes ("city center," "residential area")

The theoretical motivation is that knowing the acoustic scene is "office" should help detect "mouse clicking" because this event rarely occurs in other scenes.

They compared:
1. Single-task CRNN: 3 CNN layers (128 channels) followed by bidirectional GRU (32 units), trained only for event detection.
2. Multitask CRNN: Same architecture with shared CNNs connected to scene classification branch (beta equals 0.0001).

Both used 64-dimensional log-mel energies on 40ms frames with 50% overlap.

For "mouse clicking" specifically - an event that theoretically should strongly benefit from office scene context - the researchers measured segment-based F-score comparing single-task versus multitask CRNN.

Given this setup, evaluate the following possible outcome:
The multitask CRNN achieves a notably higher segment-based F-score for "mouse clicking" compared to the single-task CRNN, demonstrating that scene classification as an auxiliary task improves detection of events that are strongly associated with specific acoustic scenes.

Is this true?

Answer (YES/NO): YES